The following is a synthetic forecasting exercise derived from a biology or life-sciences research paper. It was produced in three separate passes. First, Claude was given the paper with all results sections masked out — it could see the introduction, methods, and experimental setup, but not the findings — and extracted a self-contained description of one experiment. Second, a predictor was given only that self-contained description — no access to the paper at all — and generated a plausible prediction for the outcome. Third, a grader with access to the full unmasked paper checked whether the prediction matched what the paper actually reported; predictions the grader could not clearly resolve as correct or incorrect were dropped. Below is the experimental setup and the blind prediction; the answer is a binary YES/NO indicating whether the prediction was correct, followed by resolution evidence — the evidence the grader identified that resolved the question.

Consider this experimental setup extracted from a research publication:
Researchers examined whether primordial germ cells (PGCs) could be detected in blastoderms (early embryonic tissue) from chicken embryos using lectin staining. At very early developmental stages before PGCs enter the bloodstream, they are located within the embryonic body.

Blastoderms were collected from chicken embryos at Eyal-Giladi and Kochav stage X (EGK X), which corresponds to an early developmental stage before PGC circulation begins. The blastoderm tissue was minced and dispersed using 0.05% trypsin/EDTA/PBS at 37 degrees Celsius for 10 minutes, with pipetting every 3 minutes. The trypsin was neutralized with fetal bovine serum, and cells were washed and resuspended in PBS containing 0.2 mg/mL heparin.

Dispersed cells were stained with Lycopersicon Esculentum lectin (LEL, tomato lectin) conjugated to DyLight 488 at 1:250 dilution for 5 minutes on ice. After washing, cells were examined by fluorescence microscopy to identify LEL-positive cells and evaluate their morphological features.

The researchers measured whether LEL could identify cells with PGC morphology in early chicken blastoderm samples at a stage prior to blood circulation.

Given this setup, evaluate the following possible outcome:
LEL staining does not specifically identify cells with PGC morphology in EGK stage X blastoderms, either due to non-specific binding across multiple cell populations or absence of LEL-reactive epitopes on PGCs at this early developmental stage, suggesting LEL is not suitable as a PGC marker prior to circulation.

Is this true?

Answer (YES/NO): YES